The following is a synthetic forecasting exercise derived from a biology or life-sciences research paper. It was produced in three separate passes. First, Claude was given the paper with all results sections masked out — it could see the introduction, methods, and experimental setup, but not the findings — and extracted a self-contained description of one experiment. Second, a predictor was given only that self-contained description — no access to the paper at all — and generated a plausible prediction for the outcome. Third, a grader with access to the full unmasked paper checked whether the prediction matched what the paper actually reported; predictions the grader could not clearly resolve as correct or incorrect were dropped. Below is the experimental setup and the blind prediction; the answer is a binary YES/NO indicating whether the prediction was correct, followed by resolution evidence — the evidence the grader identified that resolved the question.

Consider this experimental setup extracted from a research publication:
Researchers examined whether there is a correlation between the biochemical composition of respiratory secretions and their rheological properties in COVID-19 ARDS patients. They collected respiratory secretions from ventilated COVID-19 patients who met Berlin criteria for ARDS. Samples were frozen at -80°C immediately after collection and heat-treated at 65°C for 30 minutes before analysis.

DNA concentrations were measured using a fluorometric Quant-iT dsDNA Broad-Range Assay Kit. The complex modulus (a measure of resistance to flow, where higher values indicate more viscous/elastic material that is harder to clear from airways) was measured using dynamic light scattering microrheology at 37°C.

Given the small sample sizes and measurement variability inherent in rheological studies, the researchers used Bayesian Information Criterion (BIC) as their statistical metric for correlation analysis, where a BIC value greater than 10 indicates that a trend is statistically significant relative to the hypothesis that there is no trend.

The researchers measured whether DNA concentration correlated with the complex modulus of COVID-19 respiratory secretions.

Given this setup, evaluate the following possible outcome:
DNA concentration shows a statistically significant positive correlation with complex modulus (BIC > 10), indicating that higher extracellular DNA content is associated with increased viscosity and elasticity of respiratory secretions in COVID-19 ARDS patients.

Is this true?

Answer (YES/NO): NO